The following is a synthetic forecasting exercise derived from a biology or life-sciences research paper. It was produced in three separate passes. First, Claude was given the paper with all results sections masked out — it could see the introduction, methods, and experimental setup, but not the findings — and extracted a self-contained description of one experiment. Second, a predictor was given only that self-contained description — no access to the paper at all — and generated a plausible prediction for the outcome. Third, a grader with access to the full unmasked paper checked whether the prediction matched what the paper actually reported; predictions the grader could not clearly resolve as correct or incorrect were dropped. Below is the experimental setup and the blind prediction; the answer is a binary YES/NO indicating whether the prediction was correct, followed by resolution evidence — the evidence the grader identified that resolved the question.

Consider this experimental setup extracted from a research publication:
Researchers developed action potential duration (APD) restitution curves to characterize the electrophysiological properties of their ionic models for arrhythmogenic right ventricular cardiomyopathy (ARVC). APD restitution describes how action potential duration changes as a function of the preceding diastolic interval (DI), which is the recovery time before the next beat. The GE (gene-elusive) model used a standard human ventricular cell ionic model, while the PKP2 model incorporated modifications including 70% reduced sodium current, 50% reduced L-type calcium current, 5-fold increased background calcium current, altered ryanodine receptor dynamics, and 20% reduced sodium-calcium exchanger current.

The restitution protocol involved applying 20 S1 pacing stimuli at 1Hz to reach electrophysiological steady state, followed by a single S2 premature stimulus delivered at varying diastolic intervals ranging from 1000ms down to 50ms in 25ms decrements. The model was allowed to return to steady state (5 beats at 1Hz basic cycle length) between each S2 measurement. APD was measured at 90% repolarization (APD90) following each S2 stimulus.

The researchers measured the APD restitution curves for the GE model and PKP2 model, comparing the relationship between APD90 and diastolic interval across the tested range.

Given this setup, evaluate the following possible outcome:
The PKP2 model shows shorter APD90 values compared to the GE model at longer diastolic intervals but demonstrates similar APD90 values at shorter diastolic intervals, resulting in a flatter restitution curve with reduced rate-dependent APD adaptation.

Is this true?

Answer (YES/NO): NO